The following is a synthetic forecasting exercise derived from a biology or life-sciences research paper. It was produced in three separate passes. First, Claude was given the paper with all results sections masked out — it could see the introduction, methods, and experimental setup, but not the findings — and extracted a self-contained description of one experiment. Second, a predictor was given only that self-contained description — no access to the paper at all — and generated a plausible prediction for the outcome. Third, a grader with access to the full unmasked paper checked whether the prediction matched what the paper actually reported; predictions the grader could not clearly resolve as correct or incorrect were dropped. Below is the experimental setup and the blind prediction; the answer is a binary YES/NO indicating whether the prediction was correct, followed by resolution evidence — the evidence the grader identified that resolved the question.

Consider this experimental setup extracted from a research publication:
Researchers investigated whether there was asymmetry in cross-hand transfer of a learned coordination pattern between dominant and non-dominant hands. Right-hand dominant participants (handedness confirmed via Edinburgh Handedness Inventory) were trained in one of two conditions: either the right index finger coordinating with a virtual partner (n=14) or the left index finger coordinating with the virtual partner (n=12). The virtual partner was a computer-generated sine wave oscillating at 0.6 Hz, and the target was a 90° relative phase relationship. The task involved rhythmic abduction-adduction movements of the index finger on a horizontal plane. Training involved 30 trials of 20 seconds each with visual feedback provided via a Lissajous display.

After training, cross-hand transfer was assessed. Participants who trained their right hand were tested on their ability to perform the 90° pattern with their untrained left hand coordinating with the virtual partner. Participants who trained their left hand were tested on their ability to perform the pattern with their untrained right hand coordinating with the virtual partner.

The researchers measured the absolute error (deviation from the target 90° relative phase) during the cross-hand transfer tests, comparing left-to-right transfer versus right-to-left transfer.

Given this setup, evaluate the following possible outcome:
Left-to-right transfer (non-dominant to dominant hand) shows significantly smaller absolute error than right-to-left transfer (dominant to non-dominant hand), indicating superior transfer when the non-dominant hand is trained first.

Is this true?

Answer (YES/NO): NO